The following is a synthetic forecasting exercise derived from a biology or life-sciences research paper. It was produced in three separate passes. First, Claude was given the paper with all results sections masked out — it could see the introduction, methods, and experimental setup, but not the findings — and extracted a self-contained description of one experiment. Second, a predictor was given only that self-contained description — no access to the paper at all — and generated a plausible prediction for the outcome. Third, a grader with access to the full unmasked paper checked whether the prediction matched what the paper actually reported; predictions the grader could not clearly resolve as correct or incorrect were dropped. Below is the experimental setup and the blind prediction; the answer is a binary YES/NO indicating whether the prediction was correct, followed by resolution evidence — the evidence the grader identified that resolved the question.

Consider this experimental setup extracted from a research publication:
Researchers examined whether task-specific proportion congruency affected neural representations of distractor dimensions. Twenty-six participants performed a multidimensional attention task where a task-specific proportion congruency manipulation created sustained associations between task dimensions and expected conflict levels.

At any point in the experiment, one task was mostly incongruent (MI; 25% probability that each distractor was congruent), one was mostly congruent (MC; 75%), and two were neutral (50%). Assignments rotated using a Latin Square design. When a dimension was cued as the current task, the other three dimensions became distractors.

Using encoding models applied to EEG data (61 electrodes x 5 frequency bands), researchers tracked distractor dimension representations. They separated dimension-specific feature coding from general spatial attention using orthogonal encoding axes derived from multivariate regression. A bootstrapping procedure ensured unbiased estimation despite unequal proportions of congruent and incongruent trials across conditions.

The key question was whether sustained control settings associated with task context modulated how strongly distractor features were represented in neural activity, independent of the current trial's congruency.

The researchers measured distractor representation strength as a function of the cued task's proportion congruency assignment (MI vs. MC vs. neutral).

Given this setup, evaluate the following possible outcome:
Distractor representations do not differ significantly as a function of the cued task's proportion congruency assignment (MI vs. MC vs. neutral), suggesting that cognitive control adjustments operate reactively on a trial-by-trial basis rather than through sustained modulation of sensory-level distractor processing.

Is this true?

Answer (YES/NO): NO